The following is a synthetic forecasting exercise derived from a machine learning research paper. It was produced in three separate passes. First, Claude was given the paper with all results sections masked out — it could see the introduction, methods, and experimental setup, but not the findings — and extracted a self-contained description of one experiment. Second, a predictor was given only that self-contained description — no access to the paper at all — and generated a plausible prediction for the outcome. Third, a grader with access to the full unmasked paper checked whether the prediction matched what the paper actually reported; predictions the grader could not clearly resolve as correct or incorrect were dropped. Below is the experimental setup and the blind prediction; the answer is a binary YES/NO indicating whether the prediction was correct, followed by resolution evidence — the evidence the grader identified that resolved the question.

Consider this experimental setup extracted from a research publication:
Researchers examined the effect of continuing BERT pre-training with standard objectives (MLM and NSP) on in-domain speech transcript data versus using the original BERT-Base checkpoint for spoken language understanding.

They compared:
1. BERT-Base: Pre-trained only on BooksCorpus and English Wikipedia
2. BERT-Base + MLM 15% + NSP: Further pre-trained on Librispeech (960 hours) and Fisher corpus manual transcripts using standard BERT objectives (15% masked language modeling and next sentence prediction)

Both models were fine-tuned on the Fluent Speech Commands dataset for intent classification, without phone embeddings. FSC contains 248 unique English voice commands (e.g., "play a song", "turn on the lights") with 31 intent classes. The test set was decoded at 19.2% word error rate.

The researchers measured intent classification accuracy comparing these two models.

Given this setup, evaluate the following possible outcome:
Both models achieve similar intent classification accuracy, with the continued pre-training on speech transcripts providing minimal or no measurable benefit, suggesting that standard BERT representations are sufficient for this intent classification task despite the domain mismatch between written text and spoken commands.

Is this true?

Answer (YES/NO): NO